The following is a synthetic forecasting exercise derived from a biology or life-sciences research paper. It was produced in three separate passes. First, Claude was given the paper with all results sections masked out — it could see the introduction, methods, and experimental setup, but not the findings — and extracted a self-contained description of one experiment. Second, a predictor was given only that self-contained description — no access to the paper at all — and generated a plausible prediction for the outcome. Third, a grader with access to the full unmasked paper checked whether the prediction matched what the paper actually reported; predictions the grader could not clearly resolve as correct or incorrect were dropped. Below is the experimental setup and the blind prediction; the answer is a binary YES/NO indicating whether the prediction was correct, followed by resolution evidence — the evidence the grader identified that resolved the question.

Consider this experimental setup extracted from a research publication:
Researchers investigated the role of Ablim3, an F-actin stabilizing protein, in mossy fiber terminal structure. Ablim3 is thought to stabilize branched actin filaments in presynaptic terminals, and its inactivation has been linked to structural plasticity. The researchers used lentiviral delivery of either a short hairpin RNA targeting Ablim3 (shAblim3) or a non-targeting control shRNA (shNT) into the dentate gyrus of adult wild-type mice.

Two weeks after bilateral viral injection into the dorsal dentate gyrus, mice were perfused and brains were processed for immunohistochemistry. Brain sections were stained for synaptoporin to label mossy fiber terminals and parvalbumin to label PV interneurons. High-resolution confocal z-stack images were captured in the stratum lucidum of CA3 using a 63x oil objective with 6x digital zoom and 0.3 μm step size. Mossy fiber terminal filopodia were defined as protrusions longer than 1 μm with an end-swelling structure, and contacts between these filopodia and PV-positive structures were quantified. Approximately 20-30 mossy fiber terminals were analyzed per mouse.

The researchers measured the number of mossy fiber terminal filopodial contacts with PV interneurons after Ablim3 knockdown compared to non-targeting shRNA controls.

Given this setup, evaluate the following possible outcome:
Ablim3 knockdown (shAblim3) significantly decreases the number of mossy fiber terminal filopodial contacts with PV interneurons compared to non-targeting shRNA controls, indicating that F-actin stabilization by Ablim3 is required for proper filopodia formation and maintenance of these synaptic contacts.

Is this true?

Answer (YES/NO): NO